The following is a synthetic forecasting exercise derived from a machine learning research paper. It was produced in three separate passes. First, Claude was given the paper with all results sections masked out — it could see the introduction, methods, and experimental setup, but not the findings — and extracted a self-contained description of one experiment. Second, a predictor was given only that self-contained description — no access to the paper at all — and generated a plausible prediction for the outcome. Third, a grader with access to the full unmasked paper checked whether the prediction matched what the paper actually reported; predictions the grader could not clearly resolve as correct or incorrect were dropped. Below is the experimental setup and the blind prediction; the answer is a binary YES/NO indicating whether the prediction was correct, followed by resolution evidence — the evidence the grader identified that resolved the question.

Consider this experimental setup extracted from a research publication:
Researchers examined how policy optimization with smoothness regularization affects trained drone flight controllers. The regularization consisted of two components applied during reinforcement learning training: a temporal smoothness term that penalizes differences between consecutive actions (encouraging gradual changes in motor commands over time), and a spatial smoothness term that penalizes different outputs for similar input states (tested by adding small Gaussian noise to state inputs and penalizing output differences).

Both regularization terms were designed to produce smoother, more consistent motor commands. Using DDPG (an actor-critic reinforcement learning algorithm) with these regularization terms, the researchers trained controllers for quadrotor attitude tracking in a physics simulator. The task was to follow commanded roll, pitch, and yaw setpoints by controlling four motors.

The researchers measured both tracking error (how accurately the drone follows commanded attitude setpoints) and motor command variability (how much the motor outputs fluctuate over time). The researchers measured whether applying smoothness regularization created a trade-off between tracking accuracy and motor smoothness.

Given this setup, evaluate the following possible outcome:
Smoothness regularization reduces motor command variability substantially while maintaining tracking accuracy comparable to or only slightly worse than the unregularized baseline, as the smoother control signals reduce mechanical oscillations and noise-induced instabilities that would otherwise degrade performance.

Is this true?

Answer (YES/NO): YES